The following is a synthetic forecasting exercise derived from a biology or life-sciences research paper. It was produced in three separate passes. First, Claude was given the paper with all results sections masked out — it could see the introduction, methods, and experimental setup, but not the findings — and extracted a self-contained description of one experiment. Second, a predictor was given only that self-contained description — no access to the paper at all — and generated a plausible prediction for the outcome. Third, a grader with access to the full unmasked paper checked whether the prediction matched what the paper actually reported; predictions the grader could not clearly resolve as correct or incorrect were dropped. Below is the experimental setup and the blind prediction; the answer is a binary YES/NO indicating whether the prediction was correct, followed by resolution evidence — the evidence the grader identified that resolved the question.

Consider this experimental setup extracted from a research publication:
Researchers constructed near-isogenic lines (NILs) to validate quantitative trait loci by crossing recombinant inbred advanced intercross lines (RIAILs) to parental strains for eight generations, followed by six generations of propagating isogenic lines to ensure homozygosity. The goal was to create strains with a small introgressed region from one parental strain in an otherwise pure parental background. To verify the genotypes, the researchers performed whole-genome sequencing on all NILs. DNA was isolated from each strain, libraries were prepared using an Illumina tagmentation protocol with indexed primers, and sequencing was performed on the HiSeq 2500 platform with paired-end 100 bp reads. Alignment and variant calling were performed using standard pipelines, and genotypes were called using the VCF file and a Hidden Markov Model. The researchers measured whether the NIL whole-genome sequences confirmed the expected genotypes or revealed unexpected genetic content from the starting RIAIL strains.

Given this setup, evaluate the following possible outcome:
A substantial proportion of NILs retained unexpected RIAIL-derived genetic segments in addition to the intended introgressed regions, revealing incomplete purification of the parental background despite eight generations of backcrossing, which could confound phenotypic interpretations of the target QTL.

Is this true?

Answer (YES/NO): NO